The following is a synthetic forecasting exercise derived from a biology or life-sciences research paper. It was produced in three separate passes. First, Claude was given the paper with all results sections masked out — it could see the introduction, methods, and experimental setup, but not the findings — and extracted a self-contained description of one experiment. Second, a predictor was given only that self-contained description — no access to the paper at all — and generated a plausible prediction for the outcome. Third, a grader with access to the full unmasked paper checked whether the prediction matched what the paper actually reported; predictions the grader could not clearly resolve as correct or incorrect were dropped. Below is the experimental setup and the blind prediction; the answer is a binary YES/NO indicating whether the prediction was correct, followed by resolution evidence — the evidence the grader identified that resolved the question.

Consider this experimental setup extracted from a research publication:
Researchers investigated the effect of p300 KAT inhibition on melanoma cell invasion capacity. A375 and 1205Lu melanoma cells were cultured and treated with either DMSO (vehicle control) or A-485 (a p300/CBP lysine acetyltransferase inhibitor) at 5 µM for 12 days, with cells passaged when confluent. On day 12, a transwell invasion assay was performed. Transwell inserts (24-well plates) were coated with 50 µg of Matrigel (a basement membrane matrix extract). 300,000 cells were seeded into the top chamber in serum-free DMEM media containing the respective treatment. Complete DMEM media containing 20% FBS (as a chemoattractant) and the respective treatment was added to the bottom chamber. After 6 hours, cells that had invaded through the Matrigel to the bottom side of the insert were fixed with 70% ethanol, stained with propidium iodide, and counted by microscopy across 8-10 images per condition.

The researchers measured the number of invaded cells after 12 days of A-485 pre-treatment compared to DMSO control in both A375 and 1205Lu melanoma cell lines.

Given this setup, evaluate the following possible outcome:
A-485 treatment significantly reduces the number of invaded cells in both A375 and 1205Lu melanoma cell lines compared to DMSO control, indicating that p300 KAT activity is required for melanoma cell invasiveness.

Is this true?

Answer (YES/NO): YES